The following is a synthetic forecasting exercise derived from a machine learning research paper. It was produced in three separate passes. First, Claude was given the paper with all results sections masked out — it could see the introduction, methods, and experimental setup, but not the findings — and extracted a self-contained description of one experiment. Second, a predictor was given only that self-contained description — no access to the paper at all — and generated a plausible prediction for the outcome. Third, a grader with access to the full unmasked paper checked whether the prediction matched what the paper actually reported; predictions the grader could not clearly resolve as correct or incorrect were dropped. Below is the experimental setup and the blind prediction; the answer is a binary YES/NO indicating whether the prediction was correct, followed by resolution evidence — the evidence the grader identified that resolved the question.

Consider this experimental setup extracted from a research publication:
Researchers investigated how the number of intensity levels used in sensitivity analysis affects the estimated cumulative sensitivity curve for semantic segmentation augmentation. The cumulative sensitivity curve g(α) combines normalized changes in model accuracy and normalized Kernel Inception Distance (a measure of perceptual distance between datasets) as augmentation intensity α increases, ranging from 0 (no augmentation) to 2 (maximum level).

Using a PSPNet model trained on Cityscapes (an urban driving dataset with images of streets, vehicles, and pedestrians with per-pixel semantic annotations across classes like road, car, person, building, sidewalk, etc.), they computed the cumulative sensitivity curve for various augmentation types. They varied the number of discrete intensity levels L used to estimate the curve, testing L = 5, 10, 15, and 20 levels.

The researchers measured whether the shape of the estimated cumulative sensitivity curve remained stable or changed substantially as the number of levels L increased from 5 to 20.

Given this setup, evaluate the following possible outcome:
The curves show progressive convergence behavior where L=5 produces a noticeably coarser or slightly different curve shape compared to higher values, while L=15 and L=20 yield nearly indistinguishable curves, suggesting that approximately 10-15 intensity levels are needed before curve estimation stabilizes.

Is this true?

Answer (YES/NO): NO